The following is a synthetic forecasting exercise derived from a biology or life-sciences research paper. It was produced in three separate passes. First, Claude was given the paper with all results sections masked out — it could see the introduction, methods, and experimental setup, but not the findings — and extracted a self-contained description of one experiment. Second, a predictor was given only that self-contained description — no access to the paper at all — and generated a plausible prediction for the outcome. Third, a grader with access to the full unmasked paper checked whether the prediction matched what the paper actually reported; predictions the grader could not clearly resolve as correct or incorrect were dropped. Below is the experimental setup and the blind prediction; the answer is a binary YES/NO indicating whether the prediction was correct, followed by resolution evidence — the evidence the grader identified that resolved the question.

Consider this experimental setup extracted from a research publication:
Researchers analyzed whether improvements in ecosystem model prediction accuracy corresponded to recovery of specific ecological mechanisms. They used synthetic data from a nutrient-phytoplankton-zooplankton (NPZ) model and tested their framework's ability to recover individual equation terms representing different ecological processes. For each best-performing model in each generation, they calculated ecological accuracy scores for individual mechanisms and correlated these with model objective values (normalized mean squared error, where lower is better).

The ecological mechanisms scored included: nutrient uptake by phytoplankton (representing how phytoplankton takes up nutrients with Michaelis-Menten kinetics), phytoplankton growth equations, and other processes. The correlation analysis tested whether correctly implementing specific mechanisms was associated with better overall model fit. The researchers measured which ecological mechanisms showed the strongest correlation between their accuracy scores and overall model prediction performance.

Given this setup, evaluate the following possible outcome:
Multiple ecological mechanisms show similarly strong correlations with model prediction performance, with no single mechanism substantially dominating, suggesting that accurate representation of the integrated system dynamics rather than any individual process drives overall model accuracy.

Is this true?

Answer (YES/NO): NO